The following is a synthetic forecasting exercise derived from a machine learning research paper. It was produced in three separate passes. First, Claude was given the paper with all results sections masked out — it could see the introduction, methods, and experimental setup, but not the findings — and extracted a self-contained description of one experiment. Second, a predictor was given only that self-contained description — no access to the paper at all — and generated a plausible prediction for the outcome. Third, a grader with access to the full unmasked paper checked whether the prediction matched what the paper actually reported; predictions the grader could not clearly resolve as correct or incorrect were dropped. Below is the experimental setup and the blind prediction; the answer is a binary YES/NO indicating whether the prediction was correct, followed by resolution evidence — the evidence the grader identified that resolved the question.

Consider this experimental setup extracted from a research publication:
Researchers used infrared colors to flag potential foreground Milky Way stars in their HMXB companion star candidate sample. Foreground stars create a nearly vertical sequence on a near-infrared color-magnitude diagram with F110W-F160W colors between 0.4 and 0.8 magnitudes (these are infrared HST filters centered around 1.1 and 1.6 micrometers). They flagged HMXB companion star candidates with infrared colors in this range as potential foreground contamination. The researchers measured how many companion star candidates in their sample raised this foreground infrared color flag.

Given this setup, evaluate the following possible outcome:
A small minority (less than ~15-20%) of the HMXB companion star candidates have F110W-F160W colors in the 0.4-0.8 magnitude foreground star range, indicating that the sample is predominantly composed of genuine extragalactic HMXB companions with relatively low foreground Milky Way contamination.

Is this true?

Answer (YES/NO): YES